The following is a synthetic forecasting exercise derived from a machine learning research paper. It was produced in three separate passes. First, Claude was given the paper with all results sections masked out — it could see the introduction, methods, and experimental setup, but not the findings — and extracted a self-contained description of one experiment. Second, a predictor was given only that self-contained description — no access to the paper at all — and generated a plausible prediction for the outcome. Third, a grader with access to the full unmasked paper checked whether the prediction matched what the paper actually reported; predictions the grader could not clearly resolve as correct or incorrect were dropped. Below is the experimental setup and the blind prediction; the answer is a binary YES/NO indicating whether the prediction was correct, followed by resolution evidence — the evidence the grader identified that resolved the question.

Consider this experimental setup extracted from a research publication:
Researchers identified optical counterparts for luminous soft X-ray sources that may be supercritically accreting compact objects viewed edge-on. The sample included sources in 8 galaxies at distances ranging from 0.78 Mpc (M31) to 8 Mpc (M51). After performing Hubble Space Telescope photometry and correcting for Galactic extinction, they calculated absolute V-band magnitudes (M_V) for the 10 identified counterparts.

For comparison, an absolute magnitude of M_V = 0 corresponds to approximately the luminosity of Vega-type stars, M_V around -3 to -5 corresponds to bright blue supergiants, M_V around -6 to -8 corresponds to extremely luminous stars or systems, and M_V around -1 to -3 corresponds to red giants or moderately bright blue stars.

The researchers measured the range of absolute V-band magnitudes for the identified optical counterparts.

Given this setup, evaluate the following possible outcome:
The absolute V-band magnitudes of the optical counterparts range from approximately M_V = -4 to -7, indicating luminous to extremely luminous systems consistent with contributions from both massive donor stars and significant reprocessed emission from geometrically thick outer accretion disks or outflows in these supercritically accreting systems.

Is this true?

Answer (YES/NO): NO